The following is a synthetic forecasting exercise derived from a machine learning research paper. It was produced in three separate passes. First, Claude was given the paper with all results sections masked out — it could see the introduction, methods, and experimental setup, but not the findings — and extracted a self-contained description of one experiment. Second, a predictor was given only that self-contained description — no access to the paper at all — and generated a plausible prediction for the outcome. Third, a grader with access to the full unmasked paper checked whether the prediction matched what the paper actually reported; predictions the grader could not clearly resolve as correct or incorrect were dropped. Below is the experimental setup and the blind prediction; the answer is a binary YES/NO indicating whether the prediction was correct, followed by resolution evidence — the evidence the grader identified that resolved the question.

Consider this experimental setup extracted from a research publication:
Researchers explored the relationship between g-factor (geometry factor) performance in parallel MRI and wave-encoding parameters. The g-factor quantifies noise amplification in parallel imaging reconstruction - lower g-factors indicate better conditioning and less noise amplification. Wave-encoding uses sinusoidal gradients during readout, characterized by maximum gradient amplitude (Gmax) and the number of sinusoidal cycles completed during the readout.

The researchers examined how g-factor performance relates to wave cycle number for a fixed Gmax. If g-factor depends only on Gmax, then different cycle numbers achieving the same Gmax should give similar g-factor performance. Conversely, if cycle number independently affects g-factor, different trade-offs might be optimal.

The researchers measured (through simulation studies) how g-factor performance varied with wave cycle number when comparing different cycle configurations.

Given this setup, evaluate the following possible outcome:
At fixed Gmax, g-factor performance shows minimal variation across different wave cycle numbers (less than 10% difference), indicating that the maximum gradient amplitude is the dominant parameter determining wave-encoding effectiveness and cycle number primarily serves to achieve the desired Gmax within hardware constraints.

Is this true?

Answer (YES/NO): YES